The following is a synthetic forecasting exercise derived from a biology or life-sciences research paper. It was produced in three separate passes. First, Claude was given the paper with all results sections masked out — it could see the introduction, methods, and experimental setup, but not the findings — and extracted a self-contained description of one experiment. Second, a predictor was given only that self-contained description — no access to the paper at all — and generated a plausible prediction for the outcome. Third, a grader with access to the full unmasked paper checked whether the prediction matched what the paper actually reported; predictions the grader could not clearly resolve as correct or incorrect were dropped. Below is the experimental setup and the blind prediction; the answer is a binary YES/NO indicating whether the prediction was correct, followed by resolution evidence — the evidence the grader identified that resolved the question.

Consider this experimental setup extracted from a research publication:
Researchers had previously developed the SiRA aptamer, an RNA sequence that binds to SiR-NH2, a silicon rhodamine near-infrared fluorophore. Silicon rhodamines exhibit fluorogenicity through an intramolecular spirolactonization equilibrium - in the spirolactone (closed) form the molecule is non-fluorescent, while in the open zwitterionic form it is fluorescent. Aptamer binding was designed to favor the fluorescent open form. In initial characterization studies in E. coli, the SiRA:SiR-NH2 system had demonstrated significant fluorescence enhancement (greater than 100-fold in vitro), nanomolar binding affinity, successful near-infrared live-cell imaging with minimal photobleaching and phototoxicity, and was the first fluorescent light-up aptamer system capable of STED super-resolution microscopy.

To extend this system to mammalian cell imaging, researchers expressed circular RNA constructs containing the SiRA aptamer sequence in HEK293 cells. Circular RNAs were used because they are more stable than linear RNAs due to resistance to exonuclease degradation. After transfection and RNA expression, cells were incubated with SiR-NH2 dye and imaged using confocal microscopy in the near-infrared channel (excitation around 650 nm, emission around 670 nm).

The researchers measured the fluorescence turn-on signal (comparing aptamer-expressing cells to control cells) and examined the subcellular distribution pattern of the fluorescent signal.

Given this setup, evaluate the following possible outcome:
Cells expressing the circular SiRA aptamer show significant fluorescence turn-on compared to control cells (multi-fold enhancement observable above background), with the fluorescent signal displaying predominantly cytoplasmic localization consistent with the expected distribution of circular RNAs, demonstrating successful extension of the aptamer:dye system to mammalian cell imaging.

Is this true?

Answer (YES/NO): NO